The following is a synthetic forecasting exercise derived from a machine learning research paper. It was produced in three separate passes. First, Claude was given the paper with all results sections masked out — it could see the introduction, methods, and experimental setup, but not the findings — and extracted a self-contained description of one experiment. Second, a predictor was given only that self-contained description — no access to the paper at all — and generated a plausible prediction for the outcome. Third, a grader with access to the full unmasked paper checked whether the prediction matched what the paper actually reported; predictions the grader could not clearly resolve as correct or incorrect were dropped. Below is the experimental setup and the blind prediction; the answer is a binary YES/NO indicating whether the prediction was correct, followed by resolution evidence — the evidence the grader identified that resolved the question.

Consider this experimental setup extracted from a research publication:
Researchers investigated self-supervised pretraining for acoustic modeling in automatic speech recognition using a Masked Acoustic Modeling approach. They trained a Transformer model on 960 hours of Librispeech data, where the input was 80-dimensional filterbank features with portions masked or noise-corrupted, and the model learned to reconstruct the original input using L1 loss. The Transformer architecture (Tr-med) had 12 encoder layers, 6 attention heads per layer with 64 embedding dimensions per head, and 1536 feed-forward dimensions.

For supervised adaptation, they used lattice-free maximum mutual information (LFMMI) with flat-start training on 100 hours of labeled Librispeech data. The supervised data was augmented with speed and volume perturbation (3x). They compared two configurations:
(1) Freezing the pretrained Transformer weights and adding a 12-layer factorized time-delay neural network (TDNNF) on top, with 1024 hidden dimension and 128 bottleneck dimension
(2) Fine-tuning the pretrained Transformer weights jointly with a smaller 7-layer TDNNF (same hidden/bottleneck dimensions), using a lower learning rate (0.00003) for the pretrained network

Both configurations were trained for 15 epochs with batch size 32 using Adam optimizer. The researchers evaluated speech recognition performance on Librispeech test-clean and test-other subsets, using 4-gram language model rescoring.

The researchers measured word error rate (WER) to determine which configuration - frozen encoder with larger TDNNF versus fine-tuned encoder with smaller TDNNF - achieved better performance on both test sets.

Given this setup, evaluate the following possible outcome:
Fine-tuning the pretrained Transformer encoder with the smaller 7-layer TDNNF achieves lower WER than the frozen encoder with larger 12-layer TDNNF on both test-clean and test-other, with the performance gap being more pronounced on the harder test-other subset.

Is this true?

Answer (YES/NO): YES